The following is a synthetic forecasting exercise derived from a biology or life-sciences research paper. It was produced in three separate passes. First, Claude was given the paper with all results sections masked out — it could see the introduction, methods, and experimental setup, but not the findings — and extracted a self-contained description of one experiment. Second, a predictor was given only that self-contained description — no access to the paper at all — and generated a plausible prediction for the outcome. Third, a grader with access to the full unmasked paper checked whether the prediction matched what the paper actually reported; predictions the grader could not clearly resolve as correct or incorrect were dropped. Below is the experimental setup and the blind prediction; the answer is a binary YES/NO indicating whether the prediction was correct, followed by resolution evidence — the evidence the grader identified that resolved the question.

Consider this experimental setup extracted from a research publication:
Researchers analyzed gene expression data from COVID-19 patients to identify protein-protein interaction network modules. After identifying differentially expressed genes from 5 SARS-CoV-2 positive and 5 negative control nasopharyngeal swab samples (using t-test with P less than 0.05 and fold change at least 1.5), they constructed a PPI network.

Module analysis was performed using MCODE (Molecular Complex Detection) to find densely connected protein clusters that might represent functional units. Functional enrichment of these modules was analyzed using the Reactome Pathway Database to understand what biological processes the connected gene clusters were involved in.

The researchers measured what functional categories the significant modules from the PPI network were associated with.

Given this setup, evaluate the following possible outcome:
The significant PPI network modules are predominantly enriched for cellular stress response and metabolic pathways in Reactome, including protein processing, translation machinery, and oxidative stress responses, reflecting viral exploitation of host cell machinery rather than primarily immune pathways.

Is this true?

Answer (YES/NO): NO